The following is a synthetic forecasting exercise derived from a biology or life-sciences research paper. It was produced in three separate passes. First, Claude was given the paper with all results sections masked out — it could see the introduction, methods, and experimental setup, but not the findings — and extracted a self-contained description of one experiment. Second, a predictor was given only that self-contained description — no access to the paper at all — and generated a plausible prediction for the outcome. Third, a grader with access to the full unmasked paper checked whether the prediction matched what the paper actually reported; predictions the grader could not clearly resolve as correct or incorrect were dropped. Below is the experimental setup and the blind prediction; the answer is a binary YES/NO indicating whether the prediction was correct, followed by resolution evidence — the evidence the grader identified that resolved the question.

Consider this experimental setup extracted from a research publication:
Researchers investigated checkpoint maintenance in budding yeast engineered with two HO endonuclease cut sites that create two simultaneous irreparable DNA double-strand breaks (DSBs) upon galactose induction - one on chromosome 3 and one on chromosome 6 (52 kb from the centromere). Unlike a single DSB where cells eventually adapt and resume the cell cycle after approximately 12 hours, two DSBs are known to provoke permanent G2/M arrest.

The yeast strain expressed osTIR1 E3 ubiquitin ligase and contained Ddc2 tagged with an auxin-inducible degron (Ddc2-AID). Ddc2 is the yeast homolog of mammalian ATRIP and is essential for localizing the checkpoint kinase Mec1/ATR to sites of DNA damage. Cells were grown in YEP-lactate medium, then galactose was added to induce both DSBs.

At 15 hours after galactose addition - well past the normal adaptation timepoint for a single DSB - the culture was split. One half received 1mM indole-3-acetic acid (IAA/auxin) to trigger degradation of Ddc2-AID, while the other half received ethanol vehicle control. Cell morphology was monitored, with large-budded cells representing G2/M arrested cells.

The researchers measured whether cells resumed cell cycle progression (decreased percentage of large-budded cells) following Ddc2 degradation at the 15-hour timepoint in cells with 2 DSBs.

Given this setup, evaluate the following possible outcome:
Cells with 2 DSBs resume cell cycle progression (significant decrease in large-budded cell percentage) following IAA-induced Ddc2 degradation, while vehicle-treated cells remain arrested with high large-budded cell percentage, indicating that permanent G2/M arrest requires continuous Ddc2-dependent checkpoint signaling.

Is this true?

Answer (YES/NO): NO